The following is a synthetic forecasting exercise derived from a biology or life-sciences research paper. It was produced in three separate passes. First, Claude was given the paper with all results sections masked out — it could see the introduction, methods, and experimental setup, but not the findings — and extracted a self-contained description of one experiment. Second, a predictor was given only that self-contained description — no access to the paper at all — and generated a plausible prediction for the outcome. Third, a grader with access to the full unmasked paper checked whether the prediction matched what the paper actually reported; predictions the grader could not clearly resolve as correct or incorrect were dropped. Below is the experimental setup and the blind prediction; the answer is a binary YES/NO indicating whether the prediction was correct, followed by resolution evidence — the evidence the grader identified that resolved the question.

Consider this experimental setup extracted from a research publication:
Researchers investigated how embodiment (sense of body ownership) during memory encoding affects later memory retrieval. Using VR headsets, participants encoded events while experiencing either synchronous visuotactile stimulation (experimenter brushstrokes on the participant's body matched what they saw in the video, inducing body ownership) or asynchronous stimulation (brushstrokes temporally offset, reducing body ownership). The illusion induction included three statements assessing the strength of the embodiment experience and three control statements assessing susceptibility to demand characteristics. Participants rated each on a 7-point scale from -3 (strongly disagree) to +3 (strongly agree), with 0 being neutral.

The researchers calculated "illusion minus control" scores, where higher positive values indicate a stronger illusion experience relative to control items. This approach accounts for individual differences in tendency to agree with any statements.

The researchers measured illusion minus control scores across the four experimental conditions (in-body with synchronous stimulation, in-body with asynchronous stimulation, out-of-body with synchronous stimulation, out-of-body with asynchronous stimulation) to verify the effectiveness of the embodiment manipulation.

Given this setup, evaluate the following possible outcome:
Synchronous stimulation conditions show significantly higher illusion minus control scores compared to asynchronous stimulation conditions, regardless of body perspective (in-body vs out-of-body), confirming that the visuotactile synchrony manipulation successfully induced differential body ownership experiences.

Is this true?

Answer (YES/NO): YES